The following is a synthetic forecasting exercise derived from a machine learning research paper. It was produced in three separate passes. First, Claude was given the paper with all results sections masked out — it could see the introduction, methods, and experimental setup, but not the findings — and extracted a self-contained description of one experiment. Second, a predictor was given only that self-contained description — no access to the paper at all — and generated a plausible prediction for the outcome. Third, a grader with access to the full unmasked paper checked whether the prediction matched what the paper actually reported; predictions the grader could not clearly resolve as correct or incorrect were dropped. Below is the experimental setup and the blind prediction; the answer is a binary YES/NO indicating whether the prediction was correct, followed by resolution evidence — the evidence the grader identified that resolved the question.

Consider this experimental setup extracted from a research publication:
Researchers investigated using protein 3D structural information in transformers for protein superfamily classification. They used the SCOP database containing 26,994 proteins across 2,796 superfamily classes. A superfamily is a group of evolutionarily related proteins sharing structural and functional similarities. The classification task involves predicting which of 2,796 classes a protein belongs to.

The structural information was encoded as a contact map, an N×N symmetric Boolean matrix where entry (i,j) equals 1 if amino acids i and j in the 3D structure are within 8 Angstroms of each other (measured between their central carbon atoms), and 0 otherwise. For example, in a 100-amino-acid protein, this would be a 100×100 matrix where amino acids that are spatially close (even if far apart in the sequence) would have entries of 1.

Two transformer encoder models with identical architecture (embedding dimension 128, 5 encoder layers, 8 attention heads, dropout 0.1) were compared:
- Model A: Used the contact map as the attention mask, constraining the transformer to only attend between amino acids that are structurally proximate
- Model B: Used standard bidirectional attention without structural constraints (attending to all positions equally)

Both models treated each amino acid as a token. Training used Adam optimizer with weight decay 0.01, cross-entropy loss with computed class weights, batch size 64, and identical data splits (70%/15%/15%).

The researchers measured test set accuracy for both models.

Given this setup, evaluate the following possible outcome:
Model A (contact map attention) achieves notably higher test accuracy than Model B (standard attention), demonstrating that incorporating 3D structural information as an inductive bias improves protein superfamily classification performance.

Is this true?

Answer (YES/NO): YES